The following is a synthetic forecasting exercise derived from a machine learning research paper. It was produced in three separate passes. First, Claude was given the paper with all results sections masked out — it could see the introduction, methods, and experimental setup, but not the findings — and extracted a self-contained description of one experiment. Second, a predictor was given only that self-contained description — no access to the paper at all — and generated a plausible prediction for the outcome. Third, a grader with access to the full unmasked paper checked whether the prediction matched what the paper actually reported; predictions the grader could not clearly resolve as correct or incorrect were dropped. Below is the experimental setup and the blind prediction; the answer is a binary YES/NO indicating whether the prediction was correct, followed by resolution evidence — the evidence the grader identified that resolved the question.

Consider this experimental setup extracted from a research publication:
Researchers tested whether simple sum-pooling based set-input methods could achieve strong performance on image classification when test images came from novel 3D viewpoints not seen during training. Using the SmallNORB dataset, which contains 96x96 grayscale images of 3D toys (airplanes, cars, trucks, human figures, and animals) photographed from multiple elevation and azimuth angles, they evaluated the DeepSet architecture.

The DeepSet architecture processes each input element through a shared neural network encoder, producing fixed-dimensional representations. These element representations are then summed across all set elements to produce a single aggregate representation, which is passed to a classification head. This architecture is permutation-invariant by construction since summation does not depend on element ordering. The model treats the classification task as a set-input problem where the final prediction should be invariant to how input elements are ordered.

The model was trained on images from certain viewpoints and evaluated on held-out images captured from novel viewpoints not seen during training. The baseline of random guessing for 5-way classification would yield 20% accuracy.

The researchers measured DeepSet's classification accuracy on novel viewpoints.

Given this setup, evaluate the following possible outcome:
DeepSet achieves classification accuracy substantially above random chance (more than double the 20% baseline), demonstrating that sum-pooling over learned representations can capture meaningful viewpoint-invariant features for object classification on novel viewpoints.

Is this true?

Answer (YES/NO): NO